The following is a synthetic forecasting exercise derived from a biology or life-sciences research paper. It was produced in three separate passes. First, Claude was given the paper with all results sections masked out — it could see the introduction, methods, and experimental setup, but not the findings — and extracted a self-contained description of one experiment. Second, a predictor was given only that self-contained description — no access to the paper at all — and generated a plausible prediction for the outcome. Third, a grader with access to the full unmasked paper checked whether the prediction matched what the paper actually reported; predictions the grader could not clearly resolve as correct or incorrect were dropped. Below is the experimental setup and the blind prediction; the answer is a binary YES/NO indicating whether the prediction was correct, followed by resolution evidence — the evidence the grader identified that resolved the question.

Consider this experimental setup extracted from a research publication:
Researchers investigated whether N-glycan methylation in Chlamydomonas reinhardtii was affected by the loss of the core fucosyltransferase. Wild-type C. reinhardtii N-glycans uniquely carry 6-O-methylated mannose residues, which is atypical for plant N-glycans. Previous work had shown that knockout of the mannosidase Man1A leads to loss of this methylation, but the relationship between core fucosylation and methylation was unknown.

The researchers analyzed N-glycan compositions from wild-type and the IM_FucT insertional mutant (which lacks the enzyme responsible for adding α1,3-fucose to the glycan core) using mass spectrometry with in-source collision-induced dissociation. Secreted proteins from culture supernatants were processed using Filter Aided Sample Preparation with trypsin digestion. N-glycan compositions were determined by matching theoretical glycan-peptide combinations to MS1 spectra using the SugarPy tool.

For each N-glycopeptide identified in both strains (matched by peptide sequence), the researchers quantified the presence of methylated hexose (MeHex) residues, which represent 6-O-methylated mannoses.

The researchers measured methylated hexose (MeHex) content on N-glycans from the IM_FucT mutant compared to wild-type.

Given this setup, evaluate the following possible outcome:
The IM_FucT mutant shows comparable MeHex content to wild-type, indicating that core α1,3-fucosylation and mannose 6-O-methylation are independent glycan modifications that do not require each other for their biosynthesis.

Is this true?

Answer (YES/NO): NO